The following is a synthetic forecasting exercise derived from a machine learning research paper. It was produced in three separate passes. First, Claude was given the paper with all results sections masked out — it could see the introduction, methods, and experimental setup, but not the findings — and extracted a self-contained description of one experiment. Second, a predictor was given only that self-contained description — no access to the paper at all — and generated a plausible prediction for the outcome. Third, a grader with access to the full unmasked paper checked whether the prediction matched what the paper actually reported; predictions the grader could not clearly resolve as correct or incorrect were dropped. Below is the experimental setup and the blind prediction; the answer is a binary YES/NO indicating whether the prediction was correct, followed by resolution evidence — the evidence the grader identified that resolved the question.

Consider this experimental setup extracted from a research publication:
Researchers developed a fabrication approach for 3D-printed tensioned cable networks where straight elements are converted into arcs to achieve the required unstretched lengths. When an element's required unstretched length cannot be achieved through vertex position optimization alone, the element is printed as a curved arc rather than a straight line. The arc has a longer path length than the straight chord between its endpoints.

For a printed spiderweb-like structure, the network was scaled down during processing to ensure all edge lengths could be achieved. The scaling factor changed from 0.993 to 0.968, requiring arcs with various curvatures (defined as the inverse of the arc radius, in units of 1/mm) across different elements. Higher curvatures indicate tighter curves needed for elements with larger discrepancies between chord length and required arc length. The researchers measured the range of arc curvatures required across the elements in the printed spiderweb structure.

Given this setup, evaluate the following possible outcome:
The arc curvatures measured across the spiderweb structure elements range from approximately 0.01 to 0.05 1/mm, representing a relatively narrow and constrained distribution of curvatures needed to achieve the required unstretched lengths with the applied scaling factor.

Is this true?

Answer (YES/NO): NO